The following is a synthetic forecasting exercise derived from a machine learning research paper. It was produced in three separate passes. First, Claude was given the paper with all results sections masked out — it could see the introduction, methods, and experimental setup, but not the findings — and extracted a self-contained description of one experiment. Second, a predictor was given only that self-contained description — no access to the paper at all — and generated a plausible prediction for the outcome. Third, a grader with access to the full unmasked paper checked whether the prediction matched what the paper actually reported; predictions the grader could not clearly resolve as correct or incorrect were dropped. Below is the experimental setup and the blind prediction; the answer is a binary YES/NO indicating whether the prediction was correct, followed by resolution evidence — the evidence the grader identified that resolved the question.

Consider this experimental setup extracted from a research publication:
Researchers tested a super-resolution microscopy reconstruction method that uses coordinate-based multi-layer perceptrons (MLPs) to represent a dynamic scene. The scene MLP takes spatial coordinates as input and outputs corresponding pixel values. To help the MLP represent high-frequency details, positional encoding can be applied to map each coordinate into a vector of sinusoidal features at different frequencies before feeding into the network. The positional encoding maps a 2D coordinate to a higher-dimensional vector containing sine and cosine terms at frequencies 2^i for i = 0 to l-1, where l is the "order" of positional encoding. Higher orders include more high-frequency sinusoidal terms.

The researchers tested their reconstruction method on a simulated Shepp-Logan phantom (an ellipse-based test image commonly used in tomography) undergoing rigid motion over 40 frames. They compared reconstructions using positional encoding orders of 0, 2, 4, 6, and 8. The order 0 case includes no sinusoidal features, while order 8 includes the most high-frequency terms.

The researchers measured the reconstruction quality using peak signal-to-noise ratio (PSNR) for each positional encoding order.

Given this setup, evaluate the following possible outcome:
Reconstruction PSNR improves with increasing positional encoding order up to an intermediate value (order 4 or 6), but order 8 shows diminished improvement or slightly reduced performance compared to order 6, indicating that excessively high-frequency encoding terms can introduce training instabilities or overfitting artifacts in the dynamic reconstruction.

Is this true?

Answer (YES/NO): NO